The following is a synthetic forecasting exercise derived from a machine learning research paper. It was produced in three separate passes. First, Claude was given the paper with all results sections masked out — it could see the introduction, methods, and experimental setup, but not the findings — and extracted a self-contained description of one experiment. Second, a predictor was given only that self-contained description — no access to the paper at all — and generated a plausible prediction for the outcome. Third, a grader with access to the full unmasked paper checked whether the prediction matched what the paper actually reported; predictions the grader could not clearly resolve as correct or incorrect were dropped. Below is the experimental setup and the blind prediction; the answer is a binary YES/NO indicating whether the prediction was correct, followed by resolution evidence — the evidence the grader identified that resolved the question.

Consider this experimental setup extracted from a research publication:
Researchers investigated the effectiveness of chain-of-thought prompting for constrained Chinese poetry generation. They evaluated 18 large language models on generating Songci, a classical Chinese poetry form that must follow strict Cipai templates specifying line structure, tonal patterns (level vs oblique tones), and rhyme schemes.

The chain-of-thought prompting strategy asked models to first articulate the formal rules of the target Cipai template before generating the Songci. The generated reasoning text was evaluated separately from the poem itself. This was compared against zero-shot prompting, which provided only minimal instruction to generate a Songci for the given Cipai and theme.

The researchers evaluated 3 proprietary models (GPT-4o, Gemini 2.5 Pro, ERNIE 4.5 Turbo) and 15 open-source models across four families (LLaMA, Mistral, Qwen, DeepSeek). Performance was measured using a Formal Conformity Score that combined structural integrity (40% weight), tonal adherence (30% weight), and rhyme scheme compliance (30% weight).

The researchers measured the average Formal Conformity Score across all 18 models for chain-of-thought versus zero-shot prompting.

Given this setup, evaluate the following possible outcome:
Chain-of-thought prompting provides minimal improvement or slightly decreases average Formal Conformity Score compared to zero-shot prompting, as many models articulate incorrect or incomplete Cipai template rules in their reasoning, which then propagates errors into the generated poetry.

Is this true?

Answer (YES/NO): NO